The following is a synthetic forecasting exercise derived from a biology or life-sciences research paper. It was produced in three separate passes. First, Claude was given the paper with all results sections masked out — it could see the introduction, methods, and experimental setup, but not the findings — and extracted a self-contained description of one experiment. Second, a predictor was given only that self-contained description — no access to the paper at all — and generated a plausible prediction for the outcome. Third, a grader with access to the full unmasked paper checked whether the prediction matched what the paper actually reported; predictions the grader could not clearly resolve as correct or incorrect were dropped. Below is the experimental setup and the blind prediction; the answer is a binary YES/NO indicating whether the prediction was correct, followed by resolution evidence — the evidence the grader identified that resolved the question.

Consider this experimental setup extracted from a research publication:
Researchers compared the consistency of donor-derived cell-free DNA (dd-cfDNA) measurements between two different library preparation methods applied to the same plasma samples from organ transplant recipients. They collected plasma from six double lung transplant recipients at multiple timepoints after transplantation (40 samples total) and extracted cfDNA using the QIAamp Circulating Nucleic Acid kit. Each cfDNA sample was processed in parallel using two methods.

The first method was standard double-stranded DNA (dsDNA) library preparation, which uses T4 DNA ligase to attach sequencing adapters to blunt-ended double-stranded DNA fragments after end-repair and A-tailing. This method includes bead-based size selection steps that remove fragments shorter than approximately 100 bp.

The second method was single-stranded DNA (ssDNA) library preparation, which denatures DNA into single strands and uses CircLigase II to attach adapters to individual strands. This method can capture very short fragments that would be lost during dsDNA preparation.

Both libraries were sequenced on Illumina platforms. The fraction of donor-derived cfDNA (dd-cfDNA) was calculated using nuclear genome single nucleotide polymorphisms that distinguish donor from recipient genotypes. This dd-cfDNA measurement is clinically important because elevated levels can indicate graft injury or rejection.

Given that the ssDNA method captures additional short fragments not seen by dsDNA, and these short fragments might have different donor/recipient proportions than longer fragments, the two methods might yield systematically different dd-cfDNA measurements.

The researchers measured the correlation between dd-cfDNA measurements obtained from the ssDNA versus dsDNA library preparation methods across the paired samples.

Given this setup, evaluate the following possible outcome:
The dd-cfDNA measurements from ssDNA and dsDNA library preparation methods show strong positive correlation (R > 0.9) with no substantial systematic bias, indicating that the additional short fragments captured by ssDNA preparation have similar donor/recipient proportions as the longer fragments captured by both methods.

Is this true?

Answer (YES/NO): YES